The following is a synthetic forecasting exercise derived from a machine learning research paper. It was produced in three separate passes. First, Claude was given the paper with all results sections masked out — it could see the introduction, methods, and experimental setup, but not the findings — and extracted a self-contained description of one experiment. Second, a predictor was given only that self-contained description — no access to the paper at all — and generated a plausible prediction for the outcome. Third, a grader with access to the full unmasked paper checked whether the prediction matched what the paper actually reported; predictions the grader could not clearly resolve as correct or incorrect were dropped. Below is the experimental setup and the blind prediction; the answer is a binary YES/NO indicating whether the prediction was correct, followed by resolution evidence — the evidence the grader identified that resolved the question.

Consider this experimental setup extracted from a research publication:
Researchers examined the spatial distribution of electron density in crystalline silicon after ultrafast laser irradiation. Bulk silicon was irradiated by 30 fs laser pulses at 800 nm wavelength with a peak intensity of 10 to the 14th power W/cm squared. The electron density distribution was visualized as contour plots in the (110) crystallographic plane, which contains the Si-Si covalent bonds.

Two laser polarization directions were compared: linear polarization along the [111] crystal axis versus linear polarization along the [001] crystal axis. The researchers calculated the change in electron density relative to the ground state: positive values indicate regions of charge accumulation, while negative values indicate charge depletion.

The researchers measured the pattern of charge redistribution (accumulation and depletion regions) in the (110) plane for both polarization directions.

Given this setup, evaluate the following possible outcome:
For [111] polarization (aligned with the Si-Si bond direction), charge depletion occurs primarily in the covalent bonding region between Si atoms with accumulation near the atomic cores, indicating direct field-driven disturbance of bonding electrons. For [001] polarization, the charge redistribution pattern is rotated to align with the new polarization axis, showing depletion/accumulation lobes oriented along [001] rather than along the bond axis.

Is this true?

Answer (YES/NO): NO